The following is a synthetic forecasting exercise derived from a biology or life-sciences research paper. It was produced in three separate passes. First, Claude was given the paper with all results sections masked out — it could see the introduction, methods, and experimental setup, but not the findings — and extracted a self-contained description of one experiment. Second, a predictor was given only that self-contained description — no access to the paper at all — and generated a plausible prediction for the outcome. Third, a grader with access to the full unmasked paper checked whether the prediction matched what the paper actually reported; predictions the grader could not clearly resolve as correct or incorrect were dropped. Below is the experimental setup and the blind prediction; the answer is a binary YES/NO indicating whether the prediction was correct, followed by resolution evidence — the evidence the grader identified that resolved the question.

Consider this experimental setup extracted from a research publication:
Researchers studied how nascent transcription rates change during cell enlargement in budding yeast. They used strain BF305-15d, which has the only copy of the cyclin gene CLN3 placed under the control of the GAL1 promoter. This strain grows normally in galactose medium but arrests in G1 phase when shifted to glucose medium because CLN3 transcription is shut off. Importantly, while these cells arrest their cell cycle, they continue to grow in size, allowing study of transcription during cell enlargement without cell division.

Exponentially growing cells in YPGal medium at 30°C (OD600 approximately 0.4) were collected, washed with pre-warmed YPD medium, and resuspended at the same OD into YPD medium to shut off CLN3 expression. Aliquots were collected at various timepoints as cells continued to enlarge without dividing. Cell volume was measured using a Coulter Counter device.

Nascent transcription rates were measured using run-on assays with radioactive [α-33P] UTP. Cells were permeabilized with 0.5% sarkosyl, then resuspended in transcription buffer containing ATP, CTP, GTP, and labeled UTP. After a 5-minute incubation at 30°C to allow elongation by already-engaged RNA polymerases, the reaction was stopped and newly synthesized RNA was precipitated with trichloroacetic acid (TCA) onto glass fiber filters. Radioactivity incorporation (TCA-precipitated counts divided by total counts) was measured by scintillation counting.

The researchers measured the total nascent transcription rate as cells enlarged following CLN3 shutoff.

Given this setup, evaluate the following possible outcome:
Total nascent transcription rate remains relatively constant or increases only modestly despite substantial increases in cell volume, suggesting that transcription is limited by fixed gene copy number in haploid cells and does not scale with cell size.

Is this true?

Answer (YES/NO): YES